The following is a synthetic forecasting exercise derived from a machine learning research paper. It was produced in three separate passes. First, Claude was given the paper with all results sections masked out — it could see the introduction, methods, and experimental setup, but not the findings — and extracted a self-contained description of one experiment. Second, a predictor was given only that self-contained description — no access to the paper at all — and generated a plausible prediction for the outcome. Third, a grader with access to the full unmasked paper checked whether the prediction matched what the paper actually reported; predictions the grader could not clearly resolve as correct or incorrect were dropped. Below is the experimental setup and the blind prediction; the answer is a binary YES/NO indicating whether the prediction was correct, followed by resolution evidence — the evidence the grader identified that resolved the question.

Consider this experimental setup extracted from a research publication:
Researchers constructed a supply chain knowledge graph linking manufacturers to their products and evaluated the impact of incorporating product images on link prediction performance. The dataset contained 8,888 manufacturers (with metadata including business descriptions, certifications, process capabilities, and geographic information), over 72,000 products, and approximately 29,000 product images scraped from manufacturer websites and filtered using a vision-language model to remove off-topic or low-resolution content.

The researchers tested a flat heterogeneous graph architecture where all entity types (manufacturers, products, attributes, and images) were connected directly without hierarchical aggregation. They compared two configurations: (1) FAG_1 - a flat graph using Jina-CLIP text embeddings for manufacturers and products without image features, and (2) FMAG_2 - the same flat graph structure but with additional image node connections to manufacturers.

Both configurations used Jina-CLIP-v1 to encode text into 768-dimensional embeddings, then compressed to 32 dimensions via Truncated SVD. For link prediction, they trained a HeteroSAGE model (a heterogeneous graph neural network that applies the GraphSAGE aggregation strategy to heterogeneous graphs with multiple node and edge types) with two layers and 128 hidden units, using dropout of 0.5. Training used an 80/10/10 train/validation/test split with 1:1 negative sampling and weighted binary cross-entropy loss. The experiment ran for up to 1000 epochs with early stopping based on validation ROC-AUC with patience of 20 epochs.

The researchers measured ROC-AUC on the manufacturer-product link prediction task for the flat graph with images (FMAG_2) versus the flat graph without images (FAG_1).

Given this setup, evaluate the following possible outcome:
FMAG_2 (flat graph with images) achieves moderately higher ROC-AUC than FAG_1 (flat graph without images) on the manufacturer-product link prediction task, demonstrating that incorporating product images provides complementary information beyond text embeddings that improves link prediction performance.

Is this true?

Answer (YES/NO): NO